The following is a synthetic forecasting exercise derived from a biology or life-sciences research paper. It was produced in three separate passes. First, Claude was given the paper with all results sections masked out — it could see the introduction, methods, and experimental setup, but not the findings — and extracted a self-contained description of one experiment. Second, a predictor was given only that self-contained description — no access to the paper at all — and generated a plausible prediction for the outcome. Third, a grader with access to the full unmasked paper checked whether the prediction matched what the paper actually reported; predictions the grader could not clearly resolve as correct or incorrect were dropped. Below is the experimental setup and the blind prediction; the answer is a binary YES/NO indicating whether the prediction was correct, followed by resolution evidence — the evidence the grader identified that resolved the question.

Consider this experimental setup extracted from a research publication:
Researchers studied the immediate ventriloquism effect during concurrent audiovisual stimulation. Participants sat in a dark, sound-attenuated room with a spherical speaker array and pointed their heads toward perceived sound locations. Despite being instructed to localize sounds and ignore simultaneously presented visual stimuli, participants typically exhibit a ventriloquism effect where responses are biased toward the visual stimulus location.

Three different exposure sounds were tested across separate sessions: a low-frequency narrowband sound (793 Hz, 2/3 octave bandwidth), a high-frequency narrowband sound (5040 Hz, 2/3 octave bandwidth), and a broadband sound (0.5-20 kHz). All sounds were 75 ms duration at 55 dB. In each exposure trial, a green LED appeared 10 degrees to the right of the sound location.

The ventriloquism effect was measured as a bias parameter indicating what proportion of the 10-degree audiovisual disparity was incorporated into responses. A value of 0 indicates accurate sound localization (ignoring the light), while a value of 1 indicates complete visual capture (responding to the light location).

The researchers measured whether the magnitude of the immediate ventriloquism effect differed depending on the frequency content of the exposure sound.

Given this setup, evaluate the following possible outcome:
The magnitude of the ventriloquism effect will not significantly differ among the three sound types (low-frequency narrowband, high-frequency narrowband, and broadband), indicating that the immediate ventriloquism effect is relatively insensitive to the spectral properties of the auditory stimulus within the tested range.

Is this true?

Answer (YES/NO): NO